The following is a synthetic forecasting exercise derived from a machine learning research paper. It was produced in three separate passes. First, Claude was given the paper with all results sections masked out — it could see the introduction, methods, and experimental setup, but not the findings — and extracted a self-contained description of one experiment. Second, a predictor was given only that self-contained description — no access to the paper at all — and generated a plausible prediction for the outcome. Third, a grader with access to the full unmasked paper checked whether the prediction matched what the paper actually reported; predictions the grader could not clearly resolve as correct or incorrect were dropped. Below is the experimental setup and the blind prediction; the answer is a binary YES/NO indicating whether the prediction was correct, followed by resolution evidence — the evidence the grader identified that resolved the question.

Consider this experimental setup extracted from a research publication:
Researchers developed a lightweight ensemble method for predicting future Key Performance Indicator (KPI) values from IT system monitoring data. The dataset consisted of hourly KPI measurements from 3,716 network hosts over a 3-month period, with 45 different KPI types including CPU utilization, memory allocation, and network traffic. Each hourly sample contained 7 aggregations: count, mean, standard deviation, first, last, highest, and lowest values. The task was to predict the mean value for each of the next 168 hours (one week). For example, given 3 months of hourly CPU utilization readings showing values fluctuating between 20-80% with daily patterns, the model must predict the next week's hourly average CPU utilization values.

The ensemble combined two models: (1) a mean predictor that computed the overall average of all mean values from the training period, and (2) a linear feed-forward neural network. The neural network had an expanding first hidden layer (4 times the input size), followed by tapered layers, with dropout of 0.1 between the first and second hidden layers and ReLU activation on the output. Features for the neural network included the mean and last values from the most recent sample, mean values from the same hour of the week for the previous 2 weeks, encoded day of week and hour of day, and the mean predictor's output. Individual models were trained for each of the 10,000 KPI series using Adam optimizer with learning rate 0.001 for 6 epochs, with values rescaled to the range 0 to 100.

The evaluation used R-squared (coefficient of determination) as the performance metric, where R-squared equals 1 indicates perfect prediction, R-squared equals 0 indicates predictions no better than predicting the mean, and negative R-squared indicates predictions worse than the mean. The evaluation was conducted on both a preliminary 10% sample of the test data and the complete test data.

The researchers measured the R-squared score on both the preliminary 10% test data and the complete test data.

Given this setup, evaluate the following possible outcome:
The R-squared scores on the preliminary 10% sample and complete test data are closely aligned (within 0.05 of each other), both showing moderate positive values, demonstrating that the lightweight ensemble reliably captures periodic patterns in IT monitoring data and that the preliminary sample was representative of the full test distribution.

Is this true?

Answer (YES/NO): NO